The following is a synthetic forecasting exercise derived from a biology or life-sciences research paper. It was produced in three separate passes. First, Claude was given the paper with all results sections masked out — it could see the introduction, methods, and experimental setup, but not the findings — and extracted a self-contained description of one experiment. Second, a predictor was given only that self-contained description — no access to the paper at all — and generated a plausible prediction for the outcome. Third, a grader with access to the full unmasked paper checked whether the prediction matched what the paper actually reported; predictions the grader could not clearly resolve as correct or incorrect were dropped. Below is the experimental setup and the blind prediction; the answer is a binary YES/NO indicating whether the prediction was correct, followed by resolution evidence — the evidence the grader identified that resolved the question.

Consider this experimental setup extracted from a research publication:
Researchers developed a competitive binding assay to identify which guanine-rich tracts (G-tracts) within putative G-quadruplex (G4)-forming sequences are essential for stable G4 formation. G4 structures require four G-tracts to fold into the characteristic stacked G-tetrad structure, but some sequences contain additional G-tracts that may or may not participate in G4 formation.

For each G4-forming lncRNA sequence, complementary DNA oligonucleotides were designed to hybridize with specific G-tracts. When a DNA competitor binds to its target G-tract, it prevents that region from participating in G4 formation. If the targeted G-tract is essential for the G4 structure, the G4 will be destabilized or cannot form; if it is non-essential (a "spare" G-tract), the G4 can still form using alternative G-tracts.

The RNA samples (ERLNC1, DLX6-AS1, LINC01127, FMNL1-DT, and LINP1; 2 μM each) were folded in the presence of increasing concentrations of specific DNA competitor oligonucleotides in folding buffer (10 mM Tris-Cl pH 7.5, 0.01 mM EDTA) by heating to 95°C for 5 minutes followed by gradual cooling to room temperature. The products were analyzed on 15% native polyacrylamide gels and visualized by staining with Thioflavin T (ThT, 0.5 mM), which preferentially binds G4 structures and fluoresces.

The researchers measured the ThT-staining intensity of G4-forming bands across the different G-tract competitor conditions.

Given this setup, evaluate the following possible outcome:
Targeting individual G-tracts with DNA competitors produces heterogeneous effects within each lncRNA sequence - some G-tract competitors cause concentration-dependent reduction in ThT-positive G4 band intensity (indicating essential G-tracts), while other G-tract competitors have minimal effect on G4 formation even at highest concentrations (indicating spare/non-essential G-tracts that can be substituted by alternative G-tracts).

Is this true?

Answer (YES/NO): YES